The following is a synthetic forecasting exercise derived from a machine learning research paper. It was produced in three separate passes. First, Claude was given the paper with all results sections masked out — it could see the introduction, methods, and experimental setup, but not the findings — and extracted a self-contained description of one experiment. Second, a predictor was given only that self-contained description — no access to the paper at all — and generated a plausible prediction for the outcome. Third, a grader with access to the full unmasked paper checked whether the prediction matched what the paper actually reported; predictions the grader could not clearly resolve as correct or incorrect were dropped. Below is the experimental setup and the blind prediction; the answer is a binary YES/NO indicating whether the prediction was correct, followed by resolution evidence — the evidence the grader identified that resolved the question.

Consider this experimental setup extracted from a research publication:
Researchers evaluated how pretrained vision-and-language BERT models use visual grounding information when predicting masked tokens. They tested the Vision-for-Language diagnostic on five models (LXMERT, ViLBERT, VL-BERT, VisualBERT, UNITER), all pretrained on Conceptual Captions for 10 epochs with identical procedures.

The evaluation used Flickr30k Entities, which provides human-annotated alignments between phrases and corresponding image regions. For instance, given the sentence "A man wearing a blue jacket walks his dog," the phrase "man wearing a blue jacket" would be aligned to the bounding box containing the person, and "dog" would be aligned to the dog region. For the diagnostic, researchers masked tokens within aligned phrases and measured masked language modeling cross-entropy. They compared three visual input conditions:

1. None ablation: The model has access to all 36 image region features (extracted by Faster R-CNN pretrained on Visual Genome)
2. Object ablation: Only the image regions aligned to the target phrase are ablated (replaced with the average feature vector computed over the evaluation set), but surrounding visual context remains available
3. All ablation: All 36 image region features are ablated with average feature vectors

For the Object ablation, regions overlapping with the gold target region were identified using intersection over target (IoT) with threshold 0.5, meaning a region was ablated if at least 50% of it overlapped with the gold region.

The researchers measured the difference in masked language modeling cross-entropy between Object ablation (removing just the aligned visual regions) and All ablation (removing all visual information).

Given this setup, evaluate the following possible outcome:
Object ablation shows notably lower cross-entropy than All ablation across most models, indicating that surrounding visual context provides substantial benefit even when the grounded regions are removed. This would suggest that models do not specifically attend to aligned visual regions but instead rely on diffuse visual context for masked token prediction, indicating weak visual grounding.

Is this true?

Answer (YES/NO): YES